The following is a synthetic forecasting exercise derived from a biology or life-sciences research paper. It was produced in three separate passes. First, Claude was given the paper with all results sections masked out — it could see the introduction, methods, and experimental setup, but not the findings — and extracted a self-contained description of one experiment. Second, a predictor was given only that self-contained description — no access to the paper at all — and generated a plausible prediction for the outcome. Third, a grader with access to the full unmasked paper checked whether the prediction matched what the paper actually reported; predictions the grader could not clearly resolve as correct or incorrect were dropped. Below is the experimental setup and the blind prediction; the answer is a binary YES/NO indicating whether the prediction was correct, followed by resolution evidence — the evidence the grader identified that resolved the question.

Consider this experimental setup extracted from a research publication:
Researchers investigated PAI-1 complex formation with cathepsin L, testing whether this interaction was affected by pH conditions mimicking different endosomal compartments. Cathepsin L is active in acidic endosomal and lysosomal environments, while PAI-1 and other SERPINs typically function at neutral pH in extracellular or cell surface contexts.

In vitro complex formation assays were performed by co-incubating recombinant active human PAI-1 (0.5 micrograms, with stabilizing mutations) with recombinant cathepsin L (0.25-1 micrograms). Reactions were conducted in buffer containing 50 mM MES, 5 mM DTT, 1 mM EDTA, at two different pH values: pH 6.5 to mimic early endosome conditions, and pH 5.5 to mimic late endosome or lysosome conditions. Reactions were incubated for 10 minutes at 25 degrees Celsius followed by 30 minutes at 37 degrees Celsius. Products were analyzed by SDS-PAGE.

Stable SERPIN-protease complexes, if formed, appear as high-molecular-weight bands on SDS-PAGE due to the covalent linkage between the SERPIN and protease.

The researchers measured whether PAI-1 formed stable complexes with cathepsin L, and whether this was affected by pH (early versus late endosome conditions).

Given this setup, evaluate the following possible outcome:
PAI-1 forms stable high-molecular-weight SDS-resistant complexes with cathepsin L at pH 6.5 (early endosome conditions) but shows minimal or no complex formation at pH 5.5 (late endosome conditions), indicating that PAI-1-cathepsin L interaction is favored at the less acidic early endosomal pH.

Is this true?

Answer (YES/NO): YES